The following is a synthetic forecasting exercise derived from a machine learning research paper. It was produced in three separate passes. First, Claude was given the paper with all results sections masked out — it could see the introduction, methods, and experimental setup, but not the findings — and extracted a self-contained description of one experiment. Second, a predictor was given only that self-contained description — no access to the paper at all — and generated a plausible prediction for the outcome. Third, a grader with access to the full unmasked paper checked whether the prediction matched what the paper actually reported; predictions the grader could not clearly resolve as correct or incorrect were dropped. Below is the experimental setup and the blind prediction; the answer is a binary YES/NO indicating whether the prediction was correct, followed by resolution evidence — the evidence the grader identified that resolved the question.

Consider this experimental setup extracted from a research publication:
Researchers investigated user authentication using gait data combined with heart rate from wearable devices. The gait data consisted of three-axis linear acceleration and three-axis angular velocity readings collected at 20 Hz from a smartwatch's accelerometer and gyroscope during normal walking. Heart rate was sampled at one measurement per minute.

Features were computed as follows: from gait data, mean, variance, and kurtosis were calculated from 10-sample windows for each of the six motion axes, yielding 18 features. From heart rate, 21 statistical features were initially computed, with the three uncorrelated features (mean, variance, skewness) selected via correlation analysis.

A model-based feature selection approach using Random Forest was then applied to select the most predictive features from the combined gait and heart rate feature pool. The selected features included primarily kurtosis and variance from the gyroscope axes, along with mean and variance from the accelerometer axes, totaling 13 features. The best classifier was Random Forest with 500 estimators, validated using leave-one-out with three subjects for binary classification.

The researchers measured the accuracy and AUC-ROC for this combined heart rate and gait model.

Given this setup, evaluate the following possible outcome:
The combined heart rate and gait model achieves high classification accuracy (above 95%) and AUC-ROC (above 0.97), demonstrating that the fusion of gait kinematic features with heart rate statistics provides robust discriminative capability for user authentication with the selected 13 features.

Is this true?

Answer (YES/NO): NO